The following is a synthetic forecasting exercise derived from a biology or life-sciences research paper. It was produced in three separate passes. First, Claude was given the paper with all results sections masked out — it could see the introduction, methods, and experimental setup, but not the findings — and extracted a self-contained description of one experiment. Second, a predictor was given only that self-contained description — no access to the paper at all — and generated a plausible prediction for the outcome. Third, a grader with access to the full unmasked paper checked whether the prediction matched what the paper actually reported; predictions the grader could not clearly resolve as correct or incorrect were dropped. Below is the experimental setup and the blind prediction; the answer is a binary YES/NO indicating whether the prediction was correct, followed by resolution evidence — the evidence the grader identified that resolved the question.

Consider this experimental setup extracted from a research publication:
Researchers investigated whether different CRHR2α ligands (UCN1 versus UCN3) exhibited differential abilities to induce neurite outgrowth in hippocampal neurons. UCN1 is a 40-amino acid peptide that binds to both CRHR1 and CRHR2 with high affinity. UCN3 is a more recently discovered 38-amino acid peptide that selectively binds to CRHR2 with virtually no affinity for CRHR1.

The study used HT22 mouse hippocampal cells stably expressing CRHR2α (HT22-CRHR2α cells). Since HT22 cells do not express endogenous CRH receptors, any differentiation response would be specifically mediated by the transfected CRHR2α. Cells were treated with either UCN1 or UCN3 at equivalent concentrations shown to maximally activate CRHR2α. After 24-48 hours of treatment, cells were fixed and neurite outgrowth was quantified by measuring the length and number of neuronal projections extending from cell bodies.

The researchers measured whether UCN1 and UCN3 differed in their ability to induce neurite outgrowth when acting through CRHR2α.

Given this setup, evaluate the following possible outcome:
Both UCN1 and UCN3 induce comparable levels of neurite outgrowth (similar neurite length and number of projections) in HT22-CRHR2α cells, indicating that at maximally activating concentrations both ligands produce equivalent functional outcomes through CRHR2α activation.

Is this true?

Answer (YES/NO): YES